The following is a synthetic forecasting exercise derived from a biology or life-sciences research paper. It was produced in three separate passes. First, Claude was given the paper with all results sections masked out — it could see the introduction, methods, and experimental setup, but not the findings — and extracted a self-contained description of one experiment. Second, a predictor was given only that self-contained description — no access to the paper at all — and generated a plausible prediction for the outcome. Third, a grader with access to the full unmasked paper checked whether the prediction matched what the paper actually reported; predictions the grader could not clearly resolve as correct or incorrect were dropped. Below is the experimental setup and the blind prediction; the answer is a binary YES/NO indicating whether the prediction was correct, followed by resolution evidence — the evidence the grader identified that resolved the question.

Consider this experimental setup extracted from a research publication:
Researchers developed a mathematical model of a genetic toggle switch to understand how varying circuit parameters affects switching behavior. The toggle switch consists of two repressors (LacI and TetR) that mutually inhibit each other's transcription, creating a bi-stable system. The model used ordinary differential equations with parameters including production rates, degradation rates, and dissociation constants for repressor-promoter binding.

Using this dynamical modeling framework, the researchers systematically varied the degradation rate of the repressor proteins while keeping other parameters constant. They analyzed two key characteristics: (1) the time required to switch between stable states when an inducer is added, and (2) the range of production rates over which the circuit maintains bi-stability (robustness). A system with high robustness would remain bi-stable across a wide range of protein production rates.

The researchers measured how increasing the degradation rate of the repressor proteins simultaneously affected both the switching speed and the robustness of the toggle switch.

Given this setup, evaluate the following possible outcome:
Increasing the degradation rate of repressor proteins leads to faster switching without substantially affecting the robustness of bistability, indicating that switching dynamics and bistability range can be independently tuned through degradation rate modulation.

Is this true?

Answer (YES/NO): NO